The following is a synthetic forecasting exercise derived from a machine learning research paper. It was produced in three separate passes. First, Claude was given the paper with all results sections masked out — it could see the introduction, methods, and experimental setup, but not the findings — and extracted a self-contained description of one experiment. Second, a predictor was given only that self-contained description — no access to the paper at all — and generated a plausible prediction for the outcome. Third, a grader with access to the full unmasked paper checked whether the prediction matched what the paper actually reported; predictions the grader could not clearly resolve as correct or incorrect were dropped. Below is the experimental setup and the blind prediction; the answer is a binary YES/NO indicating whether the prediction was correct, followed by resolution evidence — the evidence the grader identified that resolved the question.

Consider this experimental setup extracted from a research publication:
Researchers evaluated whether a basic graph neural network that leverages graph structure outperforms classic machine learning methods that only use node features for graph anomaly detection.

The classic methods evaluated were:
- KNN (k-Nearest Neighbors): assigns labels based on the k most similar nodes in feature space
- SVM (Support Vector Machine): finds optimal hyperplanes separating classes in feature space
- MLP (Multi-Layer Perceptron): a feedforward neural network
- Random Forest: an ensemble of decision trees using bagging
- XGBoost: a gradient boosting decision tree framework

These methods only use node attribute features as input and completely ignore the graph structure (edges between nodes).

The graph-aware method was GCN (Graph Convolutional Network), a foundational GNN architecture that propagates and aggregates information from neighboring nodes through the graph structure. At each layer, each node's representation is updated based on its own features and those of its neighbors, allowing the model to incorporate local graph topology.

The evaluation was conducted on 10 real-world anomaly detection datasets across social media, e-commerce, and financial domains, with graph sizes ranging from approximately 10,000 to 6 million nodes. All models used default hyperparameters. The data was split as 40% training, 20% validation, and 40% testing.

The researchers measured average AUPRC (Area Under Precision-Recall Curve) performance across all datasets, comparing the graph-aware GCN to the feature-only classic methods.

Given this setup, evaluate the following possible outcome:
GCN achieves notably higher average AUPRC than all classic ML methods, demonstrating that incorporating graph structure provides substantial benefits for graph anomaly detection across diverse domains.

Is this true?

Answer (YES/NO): NO